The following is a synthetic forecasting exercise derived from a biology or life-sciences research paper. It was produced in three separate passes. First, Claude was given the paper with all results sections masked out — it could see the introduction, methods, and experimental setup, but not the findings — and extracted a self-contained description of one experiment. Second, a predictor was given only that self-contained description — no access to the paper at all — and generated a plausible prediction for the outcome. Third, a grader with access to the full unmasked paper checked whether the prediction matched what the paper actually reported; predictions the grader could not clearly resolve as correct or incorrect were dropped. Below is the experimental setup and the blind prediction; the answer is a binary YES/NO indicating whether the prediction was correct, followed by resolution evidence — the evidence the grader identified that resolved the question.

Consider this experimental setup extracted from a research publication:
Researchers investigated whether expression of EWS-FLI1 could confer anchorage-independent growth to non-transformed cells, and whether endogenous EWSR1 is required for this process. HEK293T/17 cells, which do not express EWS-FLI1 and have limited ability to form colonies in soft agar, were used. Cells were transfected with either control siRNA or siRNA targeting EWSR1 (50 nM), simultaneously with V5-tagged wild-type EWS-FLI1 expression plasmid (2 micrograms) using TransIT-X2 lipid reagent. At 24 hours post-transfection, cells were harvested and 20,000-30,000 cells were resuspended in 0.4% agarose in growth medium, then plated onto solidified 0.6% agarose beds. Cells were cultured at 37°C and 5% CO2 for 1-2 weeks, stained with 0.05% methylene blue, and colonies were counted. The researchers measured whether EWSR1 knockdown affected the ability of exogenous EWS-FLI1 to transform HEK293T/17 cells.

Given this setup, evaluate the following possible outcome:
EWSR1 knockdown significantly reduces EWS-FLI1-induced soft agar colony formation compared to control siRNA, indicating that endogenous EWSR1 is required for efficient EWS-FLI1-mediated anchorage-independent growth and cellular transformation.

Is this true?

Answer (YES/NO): YES